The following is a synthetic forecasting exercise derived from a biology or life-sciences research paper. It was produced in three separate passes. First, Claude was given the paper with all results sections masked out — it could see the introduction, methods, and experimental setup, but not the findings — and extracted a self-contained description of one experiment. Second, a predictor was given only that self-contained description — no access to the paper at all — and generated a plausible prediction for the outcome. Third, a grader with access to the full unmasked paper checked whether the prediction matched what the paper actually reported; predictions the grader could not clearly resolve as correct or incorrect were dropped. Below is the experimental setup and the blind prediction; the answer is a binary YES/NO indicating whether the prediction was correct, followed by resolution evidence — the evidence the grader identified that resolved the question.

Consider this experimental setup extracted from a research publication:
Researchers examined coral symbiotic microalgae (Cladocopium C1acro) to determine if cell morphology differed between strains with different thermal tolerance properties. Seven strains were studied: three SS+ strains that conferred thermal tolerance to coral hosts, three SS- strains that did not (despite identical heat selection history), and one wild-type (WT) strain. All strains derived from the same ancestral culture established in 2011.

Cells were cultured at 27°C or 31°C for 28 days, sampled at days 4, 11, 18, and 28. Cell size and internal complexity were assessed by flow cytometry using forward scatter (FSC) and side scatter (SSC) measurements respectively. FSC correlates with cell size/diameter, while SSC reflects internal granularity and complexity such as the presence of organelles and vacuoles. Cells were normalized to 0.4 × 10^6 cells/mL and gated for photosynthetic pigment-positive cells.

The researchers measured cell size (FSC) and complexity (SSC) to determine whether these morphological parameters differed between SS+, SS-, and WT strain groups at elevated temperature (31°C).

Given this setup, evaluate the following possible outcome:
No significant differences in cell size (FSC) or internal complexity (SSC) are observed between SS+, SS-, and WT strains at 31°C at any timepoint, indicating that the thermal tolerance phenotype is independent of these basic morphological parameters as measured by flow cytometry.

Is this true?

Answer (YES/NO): NO